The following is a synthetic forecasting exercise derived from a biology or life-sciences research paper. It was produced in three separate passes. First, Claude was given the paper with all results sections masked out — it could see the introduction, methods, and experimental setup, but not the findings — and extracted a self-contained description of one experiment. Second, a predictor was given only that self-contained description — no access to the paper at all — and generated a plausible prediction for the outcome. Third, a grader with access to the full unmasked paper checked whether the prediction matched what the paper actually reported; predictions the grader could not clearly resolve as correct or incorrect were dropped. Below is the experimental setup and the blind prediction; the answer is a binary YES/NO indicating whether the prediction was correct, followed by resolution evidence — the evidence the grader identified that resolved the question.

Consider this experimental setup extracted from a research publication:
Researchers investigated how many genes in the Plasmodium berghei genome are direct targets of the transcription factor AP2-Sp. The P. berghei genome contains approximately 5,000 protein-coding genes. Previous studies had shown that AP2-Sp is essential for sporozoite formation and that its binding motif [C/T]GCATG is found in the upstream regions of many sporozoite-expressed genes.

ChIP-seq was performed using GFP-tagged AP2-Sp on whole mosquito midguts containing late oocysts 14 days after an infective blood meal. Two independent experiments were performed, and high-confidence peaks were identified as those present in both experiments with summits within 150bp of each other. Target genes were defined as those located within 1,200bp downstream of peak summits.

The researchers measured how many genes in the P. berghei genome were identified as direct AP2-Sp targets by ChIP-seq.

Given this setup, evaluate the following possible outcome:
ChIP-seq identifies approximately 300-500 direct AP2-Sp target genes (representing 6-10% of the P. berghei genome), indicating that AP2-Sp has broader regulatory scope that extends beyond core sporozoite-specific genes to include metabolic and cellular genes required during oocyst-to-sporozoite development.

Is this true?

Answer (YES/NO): NO